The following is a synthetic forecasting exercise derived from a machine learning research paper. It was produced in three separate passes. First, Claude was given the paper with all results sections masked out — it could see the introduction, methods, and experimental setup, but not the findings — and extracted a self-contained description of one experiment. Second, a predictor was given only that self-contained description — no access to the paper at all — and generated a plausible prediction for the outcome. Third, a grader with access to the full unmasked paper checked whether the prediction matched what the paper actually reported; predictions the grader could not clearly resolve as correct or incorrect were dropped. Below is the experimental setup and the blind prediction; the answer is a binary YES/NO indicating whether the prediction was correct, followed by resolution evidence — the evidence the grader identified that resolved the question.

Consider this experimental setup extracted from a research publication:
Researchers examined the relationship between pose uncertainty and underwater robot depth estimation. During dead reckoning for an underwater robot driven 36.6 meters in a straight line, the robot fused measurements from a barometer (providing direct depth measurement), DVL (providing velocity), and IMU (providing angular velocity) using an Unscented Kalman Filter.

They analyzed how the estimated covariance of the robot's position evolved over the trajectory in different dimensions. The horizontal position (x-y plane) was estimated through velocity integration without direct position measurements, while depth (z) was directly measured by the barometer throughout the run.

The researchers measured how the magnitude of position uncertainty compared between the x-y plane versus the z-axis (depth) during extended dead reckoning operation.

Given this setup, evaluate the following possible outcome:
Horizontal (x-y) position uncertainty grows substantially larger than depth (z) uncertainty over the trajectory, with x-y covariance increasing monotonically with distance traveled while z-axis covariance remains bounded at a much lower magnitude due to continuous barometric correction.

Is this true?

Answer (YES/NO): YES